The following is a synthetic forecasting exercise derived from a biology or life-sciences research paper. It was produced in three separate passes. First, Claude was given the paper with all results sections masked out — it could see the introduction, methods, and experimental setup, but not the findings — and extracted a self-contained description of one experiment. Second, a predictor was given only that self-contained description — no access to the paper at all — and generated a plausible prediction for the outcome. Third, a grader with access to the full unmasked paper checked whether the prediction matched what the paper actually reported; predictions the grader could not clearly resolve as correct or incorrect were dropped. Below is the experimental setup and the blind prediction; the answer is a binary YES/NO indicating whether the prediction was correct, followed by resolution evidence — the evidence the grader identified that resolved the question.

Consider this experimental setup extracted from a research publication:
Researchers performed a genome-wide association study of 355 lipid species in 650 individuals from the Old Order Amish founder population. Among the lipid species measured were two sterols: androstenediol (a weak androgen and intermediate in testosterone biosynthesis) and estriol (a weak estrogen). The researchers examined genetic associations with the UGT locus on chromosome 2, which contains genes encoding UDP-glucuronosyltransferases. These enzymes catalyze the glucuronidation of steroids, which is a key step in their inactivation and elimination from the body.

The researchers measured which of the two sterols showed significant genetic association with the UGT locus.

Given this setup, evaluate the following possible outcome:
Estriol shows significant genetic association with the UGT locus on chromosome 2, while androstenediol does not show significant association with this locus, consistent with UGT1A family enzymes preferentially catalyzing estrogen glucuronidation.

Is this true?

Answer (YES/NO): NO